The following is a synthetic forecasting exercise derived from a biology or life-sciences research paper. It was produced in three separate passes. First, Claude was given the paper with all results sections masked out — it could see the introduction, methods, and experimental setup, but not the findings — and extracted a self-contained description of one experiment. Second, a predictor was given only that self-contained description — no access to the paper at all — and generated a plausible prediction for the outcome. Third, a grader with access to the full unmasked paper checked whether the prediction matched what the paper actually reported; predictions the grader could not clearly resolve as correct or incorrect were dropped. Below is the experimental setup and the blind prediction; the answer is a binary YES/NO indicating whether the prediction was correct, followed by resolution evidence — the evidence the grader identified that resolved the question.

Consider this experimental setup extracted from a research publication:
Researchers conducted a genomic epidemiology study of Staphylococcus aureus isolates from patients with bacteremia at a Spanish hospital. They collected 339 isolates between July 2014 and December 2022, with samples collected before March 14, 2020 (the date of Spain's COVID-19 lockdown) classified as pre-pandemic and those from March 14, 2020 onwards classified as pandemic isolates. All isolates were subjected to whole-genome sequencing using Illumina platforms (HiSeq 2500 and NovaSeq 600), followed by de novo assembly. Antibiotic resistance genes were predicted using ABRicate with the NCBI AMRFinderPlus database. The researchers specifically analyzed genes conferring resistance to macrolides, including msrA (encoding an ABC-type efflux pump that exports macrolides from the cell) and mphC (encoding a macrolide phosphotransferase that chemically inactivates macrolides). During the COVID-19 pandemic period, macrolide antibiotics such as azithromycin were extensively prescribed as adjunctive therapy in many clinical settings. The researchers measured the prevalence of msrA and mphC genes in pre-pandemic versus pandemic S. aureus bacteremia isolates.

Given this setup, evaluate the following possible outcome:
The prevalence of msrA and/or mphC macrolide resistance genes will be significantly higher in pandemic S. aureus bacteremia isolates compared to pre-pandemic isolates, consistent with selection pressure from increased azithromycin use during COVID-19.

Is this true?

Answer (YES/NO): YES